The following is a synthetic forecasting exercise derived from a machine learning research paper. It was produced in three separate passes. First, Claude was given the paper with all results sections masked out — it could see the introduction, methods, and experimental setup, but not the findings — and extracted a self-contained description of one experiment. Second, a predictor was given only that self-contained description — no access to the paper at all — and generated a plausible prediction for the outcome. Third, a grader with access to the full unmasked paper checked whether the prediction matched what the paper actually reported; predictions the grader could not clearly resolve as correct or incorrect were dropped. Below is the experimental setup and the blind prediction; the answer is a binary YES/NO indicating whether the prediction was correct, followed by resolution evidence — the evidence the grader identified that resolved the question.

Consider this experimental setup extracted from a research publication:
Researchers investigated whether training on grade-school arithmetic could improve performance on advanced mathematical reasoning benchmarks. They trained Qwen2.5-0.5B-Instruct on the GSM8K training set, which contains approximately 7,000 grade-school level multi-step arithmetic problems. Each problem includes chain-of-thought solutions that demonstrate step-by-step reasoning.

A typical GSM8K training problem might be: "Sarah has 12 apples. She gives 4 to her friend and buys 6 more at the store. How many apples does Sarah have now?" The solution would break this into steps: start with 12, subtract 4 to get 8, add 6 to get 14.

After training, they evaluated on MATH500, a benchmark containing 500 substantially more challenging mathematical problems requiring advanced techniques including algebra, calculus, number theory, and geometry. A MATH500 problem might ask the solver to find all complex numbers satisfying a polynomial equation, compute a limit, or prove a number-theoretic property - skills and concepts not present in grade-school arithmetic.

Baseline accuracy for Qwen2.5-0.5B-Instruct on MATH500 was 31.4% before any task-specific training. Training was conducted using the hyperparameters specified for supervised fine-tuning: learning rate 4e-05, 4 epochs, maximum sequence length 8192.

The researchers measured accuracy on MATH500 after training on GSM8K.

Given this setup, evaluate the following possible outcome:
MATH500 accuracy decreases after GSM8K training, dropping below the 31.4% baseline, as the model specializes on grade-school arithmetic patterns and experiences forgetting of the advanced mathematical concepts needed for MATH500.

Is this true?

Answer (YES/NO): YES